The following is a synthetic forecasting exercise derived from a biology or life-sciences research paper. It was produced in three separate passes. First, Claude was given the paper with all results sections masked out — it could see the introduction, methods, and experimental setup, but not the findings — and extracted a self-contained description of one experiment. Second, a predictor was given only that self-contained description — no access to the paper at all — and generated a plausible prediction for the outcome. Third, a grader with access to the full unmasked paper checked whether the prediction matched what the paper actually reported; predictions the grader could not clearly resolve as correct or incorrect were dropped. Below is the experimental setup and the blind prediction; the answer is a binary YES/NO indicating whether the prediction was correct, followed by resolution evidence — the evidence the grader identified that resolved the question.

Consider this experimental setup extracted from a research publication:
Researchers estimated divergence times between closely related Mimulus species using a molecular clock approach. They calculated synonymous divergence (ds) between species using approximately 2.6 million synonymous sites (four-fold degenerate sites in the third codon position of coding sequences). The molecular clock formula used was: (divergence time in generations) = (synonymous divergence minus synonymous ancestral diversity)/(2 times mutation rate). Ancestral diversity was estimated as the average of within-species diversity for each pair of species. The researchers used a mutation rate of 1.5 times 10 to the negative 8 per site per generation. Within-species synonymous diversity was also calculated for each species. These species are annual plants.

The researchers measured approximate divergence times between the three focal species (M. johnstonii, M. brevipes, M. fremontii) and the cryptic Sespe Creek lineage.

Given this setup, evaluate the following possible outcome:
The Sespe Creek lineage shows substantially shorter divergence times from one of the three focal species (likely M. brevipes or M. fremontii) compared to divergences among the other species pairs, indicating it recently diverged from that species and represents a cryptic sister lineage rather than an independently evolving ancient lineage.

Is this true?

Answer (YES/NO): NO